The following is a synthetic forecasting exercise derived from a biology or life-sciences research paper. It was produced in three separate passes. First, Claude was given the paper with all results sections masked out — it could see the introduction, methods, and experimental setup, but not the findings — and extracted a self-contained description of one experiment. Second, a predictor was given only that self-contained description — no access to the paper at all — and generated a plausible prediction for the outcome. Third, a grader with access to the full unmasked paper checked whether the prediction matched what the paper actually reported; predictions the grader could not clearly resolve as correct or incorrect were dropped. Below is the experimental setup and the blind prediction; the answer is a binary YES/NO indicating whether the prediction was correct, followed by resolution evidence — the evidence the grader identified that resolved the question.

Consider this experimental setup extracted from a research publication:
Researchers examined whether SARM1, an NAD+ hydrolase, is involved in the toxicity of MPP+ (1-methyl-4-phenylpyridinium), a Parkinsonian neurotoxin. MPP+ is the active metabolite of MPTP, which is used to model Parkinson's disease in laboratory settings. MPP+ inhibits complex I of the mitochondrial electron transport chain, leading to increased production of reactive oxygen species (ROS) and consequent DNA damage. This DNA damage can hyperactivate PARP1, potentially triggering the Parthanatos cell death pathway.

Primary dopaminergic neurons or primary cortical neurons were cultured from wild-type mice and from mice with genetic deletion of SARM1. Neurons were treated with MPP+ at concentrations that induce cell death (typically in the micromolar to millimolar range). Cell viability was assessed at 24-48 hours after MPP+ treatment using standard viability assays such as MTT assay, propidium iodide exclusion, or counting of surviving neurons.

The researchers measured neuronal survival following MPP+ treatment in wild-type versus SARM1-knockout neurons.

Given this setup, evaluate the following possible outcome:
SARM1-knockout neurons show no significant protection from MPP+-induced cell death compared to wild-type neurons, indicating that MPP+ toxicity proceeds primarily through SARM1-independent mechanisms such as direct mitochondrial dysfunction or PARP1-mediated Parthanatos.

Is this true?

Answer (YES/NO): NO